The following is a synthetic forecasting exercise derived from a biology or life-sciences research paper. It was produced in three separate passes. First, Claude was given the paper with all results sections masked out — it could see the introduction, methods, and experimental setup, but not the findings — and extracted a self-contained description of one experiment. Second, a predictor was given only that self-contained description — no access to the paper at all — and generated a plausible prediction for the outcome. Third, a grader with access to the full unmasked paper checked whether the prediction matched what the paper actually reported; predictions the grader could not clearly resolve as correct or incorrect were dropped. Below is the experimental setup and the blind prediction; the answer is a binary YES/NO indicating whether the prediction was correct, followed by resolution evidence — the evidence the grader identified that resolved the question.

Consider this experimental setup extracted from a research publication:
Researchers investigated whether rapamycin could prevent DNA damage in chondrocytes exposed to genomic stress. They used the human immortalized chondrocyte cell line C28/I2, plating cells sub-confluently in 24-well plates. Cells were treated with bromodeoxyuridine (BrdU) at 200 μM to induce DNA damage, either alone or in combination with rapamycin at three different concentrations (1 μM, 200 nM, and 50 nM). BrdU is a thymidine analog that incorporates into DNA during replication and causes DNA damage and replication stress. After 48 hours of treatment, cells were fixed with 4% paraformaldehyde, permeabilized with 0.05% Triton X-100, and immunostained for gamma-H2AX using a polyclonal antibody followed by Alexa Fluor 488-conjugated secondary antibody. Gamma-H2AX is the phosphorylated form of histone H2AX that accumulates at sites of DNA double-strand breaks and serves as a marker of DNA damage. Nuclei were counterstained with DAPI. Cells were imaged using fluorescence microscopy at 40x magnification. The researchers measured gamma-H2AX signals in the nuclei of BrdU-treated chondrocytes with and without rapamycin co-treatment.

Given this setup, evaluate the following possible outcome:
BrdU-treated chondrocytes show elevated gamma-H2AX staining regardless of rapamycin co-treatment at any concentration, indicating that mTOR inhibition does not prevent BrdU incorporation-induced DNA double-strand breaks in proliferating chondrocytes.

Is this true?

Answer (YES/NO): NO